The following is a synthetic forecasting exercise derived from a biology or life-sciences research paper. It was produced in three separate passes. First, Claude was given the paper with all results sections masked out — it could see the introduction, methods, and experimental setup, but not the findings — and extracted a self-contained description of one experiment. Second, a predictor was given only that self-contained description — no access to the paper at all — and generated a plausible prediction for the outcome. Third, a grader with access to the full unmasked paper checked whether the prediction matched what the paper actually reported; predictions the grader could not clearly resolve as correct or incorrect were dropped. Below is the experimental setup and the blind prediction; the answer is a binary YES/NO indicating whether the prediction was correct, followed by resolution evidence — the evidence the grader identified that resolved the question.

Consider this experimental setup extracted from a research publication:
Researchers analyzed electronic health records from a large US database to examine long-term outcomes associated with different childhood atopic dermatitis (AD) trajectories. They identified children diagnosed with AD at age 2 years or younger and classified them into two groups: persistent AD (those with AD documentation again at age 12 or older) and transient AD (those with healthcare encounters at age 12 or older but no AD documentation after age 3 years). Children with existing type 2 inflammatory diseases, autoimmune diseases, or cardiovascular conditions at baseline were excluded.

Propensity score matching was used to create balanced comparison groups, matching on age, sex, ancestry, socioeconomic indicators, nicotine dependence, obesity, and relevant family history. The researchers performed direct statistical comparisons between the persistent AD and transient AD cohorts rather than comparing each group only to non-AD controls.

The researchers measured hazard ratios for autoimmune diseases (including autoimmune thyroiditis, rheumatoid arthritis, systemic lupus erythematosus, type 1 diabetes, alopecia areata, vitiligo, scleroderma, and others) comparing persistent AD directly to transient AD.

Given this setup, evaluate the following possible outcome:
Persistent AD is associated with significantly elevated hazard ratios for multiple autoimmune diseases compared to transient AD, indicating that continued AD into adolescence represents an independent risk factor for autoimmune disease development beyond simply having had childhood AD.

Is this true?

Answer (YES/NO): YES